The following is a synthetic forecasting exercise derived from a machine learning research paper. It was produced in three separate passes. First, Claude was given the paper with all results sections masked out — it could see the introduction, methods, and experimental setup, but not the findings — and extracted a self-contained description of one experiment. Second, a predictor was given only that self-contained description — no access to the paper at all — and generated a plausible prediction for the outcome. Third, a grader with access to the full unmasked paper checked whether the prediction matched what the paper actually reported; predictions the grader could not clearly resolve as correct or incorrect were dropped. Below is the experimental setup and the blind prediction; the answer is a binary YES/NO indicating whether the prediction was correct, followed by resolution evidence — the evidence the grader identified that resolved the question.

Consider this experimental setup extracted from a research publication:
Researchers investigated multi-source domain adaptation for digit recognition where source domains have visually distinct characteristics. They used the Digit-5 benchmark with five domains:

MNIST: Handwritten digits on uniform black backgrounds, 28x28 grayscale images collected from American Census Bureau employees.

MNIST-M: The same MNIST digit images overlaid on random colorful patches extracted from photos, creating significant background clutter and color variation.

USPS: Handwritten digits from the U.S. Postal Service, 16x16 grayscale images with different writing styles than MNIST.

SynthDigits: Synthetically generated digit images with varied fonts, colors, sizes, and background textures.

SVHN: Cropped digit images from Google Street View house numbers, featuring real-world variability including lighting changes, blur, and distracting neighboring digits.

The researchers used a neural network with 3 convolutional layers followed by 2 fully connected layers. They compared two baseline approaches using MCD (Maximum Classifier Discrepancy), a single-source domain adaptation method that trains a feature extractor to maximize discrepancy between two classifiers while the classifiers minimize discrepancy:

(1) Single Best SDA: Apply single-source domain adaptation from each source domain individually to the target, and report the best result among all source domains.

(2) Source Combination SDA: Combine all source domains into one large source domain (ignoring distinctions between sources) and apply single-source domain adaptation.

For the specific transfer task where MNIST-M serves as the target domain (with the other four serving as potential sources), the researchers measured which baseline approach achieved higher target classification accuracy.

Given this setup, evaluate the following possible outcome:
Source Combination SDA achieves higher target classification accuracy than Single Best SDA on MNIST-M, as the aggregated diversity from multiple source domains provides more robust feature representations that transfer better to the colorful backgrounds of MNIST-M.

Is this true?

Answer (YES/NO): YES